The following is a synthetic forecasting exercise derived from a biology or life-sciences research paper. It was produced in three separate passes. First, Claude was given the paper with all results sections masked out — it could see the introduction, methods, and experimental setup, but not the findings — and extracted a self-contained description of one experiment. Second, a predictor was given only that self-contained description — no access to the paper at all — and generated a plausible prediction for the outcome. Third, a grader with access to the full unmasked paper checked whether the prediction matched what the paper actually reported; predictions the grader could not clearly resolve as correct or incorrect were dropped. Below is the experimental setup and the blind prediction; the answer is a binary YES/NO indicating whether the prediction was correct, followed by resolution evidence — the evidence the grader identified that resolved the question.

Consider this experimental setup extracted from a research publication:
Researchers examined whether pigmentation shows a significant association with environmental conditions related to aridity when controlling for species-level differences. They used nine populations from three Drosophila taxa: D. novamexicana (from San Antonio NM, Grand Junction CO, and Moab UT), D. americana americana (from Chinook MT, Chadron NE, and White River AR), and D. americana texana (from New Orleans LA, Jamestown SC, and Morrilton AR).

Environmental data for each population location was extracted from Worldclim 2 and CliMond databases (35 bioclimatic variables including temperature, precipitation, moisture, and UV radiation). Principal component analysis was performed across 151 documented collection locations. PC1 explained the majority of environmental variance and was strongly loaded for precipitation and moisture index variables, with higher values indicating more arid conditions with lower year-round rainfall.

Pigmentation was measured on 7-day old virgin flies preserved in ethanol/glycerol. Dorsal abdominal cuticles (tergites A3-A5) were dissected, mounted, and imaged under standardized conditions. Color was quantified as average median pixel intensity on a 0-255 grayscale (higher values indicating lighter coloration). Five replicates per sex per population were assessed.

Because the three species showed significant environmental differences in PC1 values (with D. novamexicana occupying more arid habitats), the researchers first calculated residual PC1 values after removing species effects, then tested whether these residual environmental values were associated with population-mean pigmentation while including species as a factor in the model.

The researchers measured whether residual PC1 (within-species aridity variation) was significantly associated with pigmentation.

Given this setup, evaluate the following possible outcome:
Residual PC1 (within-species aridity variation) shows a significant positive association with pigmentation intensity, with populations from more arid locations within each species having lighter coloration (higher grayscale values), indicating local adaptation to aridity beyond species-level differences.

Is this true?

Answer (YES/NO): NO